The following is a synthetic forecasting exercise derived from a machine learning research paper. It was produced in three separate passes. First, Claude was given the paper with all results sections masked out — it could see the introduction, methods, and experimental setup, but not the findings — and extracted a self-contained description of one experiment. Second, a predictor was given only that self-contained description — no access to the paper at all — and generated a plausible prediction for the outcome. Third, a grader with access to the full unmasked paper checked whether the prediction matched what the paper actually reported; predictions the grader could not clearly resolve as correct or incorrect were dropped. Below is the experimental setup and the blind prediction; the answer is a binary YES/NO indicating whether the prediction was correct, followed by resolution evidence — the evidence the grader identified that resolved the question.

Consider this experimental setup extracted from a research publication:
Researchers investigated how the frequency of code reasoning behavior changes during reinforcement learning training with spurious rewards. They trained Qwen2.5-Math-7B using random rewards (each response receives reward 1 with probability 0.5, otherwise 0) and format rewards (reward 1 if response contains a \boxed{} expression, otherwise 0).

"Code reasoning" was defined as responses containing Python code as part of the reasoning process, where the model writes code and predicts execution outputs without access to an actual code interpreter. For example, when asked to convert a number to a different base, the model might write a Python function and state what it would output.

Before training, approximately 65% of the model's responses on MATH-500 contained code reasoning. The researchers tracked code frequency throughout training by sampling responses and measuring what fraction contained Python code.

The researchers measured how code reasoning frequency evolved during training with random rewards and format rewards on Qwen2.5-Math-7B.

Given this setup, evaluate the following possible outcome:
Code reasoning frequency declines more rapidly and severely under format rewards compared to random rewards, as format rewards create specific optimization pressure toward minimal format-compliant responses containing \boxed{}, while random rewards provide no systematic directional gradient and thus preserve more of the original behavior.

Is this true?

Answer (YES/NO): NO